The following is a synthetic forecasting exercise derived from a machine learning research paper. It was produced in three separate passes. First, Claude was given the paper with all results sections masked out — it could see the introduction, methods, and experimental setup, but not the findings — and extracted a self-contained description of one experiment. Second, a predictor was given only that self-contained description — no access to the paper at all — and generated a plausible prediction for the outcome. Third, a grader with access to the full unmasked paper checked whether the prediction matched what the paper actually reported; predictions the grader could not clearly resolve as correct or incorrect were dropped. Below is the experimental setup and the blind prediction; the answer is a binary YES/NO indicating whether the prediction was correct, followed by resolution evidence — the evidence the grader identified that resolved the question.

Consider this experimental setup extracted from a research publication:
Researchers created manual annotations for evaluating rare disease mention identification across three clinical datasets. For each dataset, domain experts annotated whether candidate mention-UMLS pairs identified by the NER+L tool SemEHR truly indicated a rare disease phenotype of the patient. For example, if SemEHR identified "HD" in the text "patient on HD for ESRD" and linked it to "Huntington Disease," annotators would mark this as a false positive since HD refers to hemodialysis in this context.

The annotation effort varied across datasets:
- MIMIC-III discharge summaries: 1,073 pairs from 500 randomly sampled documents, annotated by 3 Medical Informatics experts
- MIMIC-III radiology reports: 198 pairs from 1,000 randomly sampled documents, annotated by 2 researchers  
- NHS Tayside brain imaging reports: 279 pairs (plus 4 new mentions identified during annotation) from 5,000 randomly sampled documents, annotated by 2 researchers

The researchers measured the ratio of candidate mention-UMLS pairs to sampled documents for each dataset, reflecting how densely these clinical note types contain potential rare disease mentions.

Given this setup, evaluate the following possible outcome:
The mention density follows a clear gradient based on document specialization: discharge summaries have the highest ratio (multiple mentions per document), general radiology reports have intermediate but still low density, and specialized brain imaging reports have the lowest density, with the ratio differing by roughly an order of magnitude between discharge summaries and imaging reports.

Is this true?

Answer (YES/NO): NO